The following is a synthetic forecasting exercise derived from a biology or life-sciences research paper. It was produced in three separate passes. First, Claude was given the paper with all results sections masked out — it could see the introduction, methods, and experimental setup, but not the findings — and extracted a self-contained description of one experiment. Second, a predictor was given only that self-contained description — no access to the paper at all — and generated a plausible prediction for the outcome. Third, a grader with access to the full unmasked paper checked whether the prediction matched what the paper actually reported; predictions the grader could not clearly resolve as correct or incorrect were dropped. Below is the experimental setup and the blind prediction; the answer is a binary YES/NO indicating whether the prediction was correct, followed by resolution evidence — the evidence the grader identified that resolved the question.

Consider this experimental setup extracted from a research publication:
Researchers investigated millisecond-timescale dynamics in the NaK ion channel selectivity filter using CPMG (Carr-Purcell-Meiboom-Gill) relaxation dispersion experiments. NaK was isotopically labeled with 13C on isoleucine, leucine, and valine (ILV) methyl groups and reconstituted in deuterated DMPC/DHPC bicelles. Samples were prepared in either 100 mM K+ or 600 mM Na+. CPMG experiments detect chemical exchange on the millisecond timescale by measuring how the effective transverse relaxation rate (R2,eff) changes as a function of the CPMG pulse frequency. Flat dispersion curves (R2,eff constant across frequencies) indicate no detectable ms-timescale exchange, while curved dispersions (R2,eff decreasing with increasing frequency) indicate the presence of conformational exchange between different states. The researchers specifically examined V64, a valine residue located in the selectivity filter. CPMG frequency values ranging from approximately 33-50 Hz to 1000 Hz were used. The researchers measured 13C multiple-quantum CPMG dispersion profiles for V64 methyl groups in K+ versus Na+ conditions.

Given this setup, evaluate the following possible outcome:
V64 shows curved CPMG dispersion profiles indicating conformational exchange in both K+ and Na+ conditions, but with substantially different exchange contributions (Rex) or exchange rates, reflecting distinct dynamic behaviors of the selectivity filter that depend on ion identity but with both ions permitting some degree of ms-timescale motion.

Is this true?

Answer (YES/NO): NO